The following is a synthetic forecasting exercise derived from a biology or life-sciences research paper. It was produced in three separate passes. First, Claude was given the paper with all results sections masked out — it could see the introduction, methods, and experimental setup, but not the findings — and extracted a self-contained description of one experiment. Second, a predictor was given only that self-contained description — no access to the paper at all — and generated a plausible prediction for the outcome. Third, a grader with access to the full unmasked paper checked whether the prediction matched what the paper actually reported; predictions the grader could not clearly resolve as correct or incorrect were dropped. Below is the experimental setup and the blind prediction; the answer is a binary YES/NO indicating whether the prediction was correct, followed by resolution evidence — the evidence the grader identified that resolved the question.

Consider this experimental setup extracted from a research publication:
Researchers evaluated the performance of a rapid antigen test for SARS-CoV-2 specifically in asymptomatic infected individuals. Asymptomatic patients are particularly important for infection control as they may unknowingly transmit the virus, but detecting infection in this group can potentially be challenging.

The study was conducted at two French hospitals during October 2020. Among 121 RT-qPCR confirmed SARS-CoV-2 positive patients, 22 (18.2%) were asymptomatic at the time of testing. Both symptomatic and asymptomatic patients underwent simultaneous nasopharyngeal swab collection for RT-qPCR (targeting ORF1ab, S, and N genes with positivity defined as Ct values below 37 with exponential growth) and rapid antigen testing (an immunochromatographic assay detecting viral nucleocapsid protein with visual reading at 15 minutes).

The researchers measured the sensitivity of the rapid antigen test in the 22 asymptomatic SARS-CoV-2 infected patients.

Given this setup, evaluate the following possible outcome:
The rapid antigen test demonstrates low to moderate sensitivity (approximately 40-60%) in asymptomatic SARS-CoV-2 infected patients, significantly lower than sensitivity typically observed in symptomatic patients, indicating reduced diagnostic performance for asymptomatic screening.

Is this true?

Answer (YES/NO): NO